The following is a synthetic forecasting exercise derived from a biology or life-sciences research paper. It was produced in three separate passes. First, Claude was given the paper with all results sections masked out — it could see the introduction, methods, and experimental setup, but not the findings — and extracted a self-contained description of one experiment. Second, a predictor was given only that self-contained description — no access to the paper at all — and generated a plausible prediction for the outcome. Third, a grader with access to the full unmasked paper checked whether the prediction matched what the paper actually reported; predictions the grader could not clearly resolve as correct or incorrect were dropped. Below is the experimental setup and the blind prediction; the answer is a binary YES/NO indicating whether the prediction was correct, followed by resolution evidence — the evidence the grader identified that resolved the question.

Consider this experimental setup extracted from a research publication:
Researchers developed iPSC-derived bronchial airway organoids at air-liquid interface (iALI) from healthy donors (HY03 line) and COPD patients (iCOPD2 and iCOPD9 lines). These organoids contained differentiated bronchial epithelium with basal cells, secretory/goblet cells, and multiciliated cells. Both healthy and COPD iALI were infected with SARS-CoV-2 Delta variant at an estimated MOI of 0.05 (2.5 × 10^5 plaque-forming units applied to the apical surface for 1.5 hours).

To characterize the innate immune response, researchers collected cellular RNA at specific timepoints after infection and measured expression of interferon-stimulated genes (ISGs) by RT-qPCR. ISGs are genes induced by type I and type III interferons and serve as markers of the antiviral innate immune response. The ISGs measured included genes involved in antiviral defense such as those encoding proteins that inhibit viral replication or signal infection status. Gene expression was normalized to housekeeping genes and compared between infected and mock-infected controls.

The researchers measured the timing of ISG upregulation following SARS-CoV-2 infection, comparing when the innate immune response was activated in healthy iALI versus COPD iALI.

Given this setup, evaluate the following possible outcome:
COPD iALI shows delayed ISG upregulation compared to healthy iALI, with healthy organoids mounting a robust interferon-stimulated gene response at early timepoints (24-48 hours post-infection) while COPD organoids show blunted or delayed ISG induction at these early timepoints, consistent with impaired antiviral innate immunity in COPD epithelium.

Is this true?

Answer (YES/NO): NO